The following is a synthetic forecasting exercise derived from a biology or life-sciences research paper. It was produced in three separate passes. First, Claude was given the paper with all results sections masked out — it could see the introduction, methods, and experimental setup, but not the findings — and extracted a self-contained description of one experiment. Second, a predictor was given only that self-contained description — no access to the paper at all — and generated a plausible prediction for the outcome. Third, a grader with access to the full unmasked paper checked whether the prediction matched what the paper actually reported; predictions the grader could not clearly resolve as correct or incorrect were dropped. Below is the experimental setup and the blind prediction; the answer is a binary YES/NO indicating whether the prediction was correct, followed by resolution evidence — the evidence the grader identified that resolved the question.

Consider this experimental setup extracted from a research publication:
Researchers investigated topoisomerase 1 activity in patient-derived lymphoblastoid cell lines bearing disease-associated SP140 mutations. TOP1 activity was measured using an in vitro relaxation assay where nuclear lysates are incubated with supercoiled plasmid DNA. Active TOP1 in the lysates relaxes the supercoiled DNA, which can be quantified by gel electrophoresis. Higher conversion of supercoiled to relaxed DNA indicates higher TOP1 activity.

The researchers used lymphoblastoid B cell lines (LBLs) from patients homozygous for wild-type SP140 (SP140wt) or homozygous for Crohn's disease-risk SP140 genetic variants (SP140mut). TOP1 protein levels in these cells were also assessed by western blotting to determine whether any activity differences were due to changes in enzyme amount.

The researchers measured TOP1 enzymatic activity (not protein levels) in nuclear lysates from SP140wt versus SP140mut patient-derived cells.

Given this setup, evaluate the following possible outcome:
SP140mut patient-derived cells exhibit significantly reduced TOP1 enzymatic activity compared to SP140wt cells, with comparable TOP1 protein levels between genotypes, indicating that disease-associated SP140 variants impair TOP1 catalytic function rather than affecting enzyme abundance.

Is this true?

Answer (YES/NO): NO